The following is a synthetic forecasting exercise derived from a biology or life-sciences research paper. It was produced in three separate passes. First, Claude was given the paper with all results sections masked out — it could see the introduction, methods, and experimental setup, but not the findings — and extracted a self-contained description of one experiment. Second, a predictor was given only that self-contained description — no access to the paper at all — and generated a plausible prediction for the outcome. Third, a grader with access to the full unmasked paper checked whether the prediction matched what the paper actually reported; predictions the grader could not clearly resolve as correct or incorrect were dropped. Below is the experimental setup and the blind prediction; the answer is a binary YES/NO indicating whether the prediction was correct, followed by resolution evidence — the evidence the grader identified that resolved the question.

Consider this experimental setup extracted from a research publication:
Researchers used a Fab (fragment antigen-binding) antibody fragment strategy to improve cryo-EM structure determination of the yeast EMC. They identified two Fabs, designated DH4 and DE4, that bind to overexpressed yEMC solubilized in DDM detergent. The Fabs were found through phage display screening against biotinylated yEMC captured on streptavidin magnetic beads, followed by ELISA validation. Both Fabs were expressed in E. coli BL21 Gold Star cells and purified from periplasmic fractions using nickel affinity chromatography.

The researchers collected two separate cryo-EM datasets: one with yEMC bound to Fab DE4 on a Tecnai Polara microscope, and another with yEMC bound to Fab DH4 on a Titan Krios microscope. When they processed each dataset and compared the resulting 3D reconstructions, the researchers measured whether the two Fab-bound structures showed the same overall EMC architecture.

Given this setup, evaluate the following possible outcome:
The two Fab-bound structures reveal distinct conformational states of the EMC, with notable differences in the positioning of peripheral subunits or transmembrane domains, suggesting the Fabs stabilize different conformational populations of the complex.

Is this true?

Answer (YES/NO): NO